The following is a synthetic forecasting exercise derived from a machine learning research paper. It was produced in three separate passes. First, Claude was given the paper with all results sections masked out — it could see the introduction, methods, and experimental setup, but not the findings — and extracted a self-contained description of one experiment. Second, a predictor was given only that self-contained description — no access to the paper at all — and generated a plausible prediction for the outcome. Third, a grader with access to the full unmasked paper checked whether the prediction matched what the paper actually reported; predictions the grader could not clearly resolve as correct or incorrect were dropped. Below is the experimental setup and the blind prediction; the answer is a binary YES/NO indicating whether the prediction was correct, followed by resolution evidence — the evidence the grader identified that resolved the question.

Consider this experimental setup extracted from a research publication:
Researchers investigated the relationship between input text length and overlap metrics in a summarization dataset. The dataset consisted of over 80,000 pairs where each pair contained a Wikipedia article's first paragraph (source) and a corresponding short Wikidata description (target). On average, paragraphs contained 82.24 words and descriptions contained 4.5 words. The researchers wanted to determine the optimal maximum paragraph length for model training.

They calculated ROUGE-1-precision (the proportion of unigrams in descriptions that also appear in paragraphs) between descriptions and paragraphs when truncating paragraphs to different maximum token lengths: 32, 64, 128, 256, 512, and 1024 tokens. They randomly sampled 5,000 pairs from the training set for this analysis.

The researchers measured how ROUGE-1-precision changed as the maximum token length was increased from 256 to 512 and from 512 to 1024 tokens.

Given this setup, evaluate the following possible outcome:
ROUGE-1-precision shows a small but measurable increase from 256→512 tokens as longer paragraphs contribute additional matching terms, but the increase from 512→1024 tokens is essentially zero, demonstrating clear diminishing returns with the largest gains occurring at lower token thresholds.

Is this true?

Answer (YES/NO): YES